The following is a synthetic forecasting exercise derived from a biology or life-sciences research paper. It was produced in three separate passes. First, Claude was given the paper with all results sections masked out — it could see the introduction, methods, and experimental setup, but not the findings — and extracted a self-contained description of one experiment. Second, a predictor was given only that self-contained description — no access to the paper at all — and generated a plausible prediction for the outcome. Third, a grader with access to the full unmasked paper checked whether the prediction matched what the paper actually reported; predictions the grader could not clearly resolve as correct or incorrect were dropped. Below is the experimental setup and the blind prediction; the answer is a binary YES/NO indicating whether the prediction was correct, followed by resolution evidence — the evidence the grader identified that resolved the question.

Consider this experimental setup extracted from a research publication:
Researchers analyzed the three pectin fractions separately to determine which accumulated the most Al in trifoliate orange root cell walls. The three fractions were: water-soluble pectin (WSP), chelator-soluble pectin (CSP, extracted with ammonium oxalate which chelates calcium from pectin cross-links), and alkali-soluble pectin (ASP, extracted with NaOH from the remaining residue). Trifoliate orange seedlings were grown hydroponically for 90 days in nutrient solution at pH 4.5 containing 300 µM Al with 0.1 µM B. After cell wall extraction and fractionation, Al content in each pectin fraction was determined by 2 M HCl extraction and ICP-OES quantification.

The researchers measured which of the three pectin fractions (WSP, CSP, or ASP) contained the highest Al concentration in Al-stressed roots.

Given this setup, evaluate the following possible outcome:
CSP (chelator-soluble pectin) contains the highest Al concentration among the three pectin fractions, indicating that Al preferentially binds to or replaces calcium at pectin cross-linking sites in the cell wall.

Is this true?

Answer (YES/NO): NO